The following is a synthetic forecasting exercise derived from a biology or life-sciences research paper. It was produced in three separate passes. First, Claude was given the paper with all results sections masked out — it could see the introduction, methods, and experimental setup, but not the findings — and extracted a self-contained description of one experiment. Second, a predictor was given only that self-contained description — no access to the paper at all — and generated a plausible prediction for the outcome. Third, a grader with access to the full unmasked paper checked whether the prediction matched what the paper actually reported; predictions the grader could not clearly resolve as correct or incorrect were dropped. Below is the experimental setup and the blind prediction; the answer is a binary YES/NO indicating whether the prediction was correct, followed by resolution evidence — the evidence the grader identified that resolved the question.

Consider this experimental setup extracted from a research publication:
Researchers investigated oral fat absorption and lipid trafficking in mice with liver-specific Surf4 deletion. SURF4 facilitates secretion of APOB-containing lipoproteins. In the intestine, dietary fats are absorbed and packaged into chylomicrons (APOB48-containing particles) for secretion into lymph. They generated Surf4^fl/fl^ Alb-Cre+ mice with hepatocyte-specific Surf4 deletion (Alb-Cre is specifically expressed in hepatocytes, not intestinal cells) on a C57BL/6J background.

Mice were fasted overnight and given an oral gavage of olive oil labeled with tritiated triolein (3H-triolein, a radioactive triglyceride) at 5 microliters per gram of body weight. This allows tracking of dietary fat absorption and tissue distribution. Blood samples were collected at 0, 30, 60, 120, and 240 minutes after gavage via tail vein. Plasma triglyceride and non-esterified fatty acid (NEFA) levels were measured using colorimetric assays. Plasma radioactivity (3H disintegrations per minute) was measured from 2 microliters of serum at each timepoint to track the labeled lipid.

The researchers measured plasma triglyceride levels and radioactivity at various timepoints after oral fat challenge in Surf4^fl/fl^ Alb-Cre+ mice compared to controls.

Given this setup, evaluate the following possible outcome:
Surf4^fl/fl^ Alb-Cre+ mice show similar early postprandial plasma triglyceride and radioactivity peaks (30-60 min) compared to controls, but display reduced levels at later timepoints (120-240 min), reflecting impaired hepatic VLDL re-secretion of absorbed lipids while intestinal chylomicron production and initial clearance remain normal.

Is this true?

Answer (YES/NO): NO